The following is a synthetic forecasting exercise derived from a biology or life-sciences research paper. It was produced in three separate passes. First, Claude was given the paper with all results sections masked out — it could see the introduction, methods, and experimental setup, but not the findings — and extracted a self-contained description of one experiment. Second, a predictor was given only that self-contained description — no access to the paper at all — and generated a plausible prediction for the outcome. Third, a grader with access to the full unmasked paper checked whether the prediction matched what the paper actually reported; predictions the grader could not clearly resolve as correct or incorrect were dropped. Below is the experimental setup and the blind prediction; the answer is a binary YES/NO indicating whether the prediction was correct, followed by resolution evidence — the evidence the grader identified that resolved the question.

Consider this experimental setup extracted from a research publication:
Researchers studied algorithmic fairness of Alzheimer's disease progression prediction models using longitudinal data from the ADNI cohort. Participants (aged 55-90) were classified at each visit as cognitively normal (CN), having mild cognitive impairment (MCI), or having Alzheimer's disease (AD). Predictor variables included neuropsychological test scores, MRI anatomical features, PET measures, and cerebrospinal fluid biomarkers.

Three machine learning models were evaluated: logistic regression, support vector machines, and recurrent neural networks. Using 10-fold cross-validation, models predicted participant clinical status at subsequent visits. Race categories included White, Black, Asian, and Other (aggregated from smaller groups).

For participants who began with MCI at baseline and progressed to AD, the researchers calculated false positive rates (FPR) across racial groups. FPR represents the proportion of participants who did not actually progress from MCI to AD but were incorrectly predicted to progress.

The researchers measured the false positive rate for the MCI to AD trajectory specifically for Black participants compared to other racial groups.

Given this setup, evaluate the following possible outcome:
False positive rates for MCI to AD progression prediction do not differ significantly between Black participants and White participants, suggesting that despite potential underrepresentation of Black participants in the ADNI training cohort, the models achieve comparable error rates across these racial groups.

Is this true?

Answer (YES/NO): NO